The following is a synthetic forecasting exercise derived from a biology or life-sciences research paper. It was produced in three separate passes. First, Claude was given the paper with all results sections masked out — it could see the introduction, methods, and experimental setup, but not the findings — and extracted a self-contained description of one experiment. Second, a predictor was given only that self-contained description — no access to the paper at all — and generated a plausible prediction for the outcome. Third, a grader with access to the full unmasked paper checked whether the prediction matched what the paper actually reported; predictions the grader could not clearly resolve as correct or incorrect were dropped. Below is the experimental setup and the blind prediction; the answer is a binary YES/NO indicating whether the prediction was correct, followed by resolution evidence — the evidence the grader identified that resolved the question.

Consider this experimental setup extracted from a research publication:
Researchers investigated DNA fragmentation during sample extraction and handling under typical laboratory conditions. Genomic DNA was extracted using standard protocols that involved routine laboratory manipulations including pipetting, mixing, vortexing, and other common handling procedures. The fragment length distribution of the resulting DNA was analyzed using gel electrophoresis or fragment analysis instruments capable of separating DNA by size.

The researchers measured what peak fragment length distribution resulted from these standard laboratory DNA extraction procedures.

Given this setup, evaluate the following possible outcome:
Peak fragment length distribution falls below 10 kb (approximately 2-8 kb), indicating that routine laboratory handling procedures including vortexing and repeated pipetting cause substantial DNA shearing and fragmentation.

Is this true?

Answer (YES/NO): NO